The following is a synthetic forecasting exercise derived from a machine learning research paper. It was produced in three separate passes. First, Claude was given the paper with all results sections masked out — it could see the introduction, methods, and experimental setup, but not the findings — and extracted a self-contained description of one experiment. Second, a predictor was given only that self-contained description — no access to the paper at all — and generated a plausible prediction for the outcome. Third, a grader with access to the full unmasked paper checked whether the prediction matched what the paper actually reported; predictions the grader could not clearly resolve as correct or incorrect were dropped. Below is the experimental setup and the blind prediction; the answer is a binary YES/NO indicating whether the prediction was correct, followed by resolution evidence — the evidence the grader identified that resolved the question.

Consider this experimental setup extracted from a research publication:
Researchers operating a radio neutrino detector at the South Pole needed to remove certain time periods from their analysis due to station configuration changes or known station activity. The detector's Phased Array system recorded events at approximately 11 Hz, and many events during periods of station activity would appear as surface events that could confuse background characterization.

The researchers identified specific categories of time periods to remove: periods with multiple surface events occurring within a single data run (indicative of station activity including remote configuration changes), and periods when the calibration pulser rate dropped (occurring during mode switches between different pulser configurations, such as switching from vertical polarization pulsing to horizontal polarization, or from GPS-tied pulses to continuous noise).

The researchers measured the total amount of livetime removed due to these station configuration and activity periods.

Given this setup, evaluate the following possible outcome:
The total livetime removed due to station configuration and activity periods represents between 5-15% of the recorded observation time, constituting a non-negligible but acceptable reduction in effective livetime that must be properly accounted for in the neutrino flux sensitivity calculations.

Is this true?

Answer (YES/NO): NO